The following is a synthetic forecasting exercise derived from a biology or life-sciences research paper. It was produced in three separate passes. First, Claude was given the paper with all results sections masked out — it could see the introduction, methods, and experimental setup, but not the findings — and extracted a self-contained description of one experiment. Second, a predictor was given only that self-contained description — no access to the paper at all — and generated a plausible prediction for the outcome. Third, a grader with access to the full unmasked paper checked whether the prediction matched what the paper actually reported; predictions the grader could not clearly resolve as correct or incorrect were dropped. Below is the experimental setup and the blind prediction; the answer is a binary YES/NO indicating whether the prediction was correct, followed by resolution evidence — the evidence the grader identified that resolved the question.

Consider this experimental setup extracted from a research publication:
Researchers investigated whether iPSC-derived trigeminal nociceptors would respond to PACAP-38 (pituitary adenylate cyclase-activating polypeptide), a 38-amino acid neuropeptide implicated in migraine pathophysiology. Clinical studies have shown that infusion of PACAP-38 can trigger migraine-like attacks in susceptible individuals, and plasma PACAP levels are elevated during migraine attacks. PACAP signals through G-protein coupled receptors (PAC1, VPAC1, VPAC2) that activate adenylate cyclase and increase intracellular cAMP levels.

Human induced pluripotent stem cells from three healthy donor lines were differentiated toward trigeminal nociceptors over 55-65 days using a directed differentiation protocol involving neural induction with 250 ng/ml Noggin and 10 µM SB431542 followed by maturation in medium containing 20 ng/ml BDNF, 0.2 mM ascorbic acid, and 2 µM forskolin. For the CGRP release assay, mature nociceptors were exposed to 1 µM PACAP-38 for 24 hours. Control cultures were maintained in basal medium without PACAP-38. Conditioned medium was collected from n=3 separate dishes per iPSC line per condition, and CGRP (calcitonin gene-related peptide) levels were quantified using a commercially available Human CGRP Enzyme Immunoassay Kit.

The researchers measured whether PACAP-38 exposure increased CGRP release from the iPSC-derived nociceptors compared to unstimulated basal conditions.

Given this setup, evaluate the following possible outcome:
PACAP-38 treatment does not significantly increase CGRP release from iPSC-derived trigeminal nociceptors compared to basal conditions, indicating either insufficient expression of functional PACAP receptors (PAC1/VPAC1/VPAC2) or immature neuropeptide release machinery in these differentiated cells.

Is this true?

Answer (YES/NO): NO